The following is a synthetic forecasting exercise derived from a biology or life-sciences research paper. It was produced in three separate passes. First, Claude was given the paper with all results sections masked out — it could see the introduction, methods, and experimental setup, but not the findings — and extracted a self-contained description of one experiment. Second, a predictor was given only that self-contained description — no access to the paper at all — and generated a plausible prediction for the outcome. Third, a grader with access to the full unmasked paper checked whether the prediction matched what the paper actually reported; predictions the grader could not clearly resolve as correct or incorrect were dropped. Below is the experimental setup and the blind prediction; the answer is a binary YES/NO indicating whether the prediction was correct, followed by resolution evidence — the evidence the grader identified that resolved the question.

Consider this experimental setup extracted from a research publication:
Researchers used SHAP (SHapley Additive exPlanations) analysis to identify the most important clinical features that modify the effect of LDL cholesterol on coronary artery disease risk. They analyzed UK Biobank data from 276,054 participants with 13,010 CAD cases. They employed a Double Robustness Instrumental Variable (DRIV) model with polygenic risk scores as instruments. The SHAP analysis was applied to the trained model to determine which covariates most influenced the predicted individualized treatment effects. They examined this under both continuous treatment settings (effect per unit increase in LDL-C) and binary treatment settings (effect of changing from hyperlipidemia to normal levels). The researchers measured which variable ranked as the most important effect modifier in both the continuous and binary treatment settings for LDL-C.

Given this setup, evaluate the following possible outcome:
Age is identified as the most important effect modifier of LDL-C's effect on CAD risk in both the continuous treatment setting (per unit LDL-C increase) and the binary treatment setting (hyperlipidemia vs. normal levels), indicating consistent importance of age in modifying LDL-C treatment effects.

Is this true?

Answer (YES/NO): NO